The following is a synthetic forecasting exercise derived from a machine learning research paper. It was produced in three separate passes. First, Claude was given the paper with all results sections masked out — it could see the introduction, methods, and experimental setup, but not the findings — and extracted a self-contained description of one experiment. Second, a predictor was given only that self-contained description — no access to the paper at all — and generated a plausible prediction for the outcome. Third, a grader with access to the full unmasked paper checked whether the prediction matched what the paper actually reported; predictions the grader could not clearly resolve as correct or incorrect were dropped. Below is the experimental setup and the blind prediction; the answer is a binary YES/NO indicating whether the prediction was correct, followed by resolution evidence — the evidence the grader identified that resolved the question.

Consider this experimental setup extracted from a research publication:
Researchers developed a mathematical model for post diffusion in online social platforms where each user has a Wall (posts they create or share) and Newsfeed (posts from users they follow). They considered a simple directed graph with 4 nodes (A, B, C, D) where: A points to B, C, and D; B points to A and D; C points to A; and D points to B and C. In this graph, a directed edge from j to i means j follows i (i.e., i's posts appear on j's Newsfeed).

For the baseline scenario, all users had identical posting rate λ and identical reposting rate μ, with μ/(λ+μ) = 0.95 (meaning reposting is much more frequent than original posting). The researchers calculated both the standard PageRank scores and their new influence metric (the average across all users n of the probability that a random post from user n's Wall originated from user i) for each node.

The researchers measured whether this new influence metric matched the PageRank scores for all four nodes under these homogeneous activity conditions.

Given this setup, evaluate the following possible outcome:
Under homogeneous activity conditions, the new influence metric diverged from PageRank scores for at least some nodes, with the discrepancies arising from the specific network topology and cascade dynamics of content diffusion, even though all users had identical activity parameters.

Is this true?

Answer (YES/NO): NO